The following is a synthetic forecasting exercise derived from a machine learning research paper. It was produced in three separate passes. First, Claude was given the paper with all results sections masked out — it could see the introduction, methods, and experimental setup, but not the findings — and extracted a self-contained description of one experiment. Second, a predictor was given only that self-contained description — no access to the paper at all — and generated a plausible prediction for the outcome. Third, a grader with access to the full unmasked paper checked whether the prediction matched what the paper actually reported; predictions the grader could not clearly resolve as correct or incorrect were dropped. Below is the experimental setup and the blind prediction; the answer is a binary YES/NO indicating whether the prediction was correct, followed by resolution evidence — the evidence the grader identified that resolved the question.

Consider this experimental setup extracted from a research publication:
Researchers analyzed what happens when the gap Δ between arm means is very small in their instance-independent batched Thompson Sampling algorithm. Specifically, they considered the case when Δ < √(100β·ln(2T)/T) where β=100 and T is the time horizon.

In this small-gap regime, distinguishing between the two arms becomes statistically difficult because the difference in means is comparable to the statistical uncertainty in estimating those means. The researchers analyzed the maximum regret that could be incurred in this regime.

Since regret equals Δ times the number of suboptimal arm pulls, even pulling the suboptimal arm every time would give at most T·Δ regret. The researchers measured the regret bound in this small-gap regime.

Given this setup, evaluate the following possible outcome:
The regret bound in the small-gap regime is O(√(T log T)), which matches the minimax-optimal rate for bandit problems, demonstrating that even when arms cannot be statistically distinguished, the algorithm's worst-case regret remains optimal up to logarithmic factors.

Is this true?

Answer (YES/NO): YES